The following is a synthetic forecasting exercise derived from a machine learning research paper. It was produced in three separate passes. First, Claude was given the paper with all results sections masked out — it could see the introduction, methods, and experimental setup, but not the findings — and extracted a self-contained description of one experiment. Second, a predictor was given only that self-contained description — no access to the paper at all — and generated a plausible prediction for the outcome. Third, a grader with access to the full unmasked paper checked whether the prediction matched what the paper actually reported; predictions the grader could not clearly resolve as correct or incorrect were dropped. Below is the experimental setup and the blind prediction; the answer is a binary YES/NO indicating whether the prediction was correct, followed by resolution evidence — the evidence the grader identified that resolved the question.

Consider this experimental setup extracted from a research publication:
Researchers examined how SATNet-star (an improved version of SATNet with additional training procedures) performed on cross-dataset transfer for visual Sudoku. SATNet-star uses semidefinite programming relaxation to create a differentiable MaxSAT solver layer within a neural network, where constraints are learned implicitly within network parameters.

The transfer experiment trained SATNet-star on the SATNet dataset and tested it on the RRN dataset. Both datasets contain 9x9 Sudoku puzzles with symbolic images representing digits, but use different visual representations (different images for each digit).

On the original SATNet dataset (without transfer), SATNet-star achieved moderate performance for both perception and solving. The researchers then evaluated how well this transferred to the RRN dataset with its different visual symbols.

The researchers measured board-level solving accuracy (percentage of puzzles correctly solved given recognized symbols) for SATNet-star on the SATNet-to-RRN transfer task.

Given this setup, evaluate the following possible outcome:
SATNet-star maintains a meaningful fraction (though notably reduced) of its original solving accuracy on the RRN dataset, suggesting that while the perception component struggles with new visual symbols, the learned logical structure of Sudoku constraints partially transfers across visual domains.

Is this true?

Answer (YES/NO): NO